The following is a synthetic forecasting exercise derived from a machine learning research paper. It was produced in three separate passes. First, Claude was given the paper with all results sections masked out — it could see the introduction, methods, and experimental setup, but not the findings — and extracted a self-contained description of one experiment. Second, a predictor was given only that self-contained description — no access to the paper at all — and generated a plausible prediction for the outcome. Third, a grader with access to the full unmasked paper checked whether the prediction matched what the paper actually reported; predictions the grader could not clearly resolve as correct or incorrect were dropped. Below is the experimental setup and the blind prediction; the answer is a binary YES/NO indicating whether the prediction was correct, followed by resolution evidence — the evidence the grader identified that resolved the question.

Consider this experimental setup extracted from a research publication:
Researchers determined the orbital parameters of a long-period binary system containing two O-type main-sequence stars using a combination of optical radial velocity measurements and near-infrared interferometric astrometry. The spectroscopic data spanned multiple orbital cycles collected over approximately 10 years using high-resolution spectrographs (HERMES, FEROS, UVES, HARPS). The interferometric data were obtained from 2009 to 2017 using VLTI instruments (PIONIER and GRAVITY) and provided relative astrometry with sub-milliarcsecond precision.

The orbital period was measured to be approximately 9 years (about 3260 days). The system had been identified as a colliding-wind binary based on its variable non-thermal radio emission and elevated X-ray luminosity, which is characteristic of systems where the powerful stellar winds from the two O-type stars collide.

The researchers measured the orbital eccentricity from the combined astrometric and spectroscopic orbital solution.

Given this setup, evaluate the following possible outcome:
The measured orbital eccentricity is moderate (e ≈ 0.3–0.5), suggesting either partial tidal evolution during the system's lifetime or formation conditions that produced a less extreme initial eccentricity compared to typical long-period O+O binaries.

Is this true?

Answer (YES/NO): NO